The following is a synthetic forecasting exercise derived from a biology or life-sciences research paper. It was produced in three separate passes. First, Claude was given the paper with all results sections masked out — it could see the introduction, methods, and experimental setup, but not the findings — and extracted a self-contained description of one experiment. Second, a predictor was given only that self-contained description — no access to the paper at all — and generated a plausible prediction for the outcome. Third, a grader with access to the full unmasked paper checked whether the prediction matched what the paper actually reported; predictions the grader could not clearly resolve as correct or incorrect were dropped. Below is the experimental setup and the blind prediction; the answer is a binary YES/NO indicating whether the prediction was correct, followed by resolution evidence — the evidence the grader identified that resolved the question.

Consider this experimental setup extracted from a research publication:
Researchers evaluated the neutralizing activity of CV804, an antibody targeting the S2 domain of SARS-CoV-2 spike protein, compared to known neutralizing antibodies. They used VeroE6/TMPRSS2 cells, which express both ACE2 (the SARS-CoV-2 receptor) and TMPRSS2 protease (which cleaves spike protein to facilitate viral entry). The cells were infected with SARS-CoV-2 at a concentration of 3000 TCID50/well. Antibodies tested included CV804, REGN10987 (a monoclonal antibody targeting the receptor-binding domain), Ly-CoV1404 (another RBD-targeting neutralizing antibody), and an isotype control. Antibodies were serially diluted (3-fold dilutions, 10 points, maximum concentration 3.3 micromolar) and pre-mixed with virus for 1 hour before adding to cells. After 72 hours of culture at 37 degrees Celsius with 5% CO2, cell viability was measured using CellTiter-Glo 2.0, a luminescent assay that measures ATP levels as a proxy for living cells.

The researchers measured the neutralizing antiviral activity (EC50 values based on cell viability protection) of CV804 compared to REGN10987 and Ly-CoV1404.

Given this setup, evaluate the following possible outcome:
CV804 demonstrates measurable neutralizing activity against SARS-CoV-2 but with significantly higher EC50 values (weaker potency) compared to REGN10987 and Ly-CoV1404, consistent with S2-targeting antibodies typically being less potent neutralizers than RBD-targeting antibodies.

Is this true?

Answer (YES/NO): NO